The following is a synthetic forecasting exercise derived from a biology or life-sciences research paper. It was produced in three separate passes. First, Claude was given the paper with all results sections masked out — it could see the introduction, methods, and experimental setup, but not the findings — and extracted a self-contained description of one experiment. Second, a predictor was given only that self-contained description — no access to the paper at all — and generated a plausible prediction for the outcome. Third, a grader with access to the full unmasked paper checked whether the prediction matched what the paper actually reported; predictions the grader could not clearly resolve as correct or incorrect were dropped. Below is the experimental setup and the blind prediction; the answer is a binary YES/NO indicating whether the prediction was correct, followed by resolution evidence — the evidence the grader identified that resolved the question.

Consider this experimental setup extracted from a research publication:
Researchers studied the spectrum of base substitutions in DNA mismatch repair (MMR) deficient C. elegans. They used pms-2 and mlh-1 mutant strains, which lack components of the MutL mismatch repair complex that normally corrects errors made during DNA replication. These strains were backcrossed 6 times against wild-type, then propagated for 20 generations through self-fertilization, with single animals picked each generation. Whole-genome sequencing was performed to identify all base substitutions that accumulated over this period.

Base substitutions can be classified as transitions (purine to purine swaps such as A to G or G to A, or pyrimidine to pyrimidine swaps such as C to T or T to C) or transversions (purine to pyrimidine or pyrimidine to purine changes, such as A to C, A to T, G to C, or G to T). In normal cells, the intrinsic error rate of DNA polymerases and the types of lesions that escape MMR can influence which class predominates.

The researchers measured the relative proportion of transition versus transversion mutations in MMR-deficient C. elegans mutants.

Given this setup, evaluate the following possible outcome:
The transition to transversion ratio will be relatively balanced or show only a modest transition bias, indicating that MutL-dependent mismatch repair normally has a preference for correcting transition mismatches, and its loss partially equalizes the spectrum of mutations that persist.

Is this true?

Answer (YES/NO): NO